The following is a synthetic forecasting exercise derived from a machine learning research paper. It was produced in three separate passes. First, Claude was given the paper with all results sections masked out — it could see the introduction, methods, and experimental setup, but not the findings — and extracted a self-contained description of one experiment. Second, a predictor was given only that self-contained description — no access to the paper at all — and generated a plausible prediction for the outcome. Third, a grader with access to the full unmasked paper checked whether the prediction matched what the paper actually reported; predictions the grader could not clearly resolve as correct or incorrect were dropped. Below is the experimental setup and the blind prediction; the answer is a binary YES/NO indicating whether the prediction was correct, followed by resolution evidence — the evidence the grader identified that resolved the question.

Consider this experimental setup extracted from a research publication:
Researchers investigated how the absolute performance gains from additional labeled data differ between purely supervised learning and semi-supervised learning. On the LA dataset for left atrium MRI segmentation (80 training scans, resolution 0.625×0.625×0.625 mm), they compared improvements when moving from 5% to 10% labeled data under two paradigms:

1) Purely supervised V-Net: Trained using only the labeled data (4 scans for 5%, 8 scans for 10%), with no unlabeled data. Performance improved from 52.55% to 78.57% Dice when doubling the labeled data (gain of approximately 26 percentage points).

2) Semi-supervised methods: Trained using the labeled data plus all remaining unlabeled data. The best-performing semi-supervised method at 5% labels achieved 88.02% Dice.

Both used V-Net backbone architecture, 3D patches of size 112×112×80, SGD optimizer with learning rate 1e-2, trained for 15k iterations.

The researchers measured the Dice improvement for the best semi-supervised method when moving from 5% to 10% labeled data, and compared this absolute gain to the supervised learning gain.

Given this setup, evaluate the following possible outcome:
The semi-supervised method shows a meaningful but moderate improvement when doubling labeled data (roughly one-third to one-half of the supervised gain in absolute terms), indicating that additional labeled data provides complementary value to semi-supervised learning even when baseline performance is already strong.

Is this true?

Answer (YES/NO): NO